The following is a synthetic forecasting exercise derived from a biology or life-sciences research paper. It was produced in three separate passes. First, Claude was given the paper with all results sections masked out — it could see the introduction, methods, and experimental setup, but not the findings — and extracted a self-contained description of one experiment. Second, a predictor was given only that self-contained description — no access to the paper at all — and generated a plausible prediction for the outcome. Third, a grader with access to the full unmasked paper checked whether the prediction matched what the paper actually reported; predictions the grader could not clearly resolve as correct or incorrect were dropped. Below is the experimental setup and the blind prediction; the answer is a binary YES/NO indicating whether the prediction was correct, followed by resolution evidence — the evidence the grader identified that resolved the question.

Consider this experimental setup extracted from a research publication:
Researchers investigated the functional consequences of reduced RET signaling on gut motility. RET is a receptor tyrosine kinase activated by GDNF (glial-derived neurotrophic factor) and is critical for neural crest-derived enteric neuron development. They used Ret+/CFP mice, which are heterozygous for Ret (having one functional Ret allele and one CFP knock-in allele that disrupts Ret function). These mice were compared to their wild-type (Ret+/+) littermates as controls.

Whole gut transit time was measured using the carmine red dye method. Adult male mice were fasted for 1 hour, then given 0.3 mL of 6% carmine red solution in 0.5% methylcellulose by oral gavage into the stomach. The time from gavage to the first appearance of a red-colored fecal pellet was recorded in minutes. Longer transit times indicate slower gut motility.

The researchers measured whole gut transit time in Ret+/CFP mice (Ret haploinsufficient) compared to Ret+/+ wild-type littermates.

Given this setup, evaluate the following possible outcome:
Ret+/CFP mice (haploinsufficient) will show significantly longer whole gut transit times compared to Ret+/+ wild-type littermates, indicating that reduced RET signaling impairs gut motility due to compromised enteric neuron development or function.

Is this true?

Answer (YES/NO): YES